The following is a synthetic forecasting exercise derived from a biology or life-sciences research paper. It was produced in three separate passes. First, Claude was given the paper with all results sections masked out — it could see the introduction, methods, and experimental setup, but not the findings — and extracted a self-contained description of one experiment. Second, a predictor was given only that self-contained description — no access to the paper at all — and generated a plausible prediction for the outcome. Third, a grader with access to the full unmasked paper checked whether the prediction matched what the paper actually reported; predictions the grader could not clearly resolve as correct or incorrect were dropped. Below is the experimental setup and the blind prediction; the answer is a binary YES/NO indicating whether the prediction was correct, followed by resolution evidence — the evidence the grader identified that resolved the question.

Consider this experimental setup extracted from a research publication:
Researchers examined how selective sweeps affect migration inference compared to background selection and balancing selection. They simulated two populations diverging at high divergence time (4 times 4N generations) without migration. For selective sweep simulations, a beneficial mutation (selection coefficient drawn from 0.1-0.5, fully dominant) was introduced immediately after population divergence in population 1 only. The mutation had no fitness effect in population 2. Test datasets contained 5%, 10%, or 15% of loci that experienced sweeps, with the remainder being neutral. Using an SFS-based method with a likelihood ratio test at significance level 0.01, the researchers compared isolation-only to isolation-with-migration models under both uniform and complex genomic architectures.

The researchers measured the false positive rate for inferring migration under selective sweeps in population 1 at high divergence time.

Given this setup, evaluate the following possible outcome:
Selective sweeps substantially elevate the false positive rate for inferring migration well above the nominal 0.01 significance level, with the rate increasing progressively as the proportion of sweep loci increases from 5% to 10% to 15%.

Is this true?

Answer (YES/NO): NO